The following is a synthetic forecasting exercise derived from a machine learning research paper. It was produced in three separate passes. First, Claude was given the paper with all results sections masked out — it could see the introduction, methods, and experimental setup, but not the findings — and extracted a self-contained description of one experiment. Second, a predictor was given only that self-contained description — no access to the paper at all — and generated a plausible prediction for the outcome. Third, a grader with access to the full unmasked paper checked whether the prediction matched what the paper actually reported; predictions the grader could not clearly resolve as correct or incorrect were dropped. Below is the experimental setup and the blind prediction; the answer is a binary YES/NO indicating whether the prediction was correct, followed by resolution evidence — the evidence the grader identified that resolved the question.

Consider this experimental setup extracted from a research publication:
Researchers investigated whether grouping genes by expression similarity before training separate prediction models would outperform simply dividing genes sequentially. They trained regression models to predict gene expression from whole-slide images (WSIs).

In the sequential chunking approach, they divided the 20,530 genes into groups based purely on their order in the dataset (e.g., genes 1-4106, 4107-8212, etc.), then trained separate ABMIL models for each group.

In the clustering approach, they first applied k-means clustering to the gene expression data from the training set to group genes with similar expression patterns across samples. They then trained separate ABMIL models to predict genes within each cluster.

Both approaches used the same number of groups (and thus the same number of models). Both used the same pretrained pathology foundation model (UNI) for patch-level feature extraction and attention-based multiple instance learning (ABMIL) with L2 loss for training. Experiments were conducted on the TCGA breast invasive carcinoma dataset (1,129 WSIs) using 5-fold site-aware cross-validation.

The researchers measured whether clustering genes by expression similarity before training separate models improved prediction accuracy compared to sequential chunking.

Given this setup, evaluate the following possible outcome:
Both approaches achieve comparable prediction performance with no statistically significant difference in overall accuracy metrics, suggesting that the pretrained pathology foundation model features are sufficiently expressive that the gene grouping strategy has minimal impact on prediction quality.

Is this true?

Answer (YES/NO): YES